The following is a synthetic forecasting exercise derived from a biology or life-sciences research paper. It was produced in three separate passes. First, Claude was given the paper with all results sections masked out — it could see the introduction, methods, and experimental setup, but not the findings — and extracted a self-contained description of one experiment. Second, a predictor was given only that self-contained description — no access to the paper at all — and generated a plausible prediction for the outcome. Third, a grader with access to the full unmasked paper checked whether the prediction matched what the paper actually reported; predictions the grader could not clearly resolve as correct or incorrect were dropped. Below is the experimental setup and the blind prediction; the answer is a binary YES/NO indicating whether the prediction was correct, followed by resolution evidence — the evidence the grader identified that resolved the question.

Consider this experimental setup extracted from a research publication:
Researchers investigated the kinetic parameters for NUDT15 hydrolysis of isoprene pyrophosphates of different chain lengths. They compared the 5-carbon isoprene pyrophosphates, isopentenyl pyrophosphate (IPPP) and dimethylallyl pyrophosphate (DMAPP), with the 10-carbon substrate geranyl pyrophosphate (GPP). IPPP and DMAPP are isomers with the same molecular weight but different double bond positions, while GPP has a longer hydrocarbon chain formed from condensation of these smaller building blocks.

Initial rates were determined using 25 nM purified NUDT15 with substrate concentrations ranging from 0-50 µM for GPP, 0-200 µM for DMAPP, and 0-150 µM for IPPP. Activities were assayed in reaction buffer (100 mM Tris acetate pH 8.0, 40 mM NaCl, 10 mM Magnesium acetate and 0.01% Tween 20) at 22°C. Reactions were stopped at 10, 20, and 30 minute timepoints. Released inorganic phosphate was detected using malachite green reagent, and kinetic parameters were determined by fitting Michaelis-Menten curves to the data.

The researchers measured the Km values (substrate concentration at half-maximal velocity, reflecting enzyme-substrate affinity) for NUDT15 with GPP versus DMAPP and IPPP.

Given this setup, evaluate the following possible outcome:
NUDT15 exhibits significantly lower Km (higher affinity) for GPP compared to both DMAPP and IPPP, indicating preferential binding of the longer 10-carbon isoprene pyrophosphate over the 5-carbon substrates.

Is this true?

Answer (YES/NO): YES